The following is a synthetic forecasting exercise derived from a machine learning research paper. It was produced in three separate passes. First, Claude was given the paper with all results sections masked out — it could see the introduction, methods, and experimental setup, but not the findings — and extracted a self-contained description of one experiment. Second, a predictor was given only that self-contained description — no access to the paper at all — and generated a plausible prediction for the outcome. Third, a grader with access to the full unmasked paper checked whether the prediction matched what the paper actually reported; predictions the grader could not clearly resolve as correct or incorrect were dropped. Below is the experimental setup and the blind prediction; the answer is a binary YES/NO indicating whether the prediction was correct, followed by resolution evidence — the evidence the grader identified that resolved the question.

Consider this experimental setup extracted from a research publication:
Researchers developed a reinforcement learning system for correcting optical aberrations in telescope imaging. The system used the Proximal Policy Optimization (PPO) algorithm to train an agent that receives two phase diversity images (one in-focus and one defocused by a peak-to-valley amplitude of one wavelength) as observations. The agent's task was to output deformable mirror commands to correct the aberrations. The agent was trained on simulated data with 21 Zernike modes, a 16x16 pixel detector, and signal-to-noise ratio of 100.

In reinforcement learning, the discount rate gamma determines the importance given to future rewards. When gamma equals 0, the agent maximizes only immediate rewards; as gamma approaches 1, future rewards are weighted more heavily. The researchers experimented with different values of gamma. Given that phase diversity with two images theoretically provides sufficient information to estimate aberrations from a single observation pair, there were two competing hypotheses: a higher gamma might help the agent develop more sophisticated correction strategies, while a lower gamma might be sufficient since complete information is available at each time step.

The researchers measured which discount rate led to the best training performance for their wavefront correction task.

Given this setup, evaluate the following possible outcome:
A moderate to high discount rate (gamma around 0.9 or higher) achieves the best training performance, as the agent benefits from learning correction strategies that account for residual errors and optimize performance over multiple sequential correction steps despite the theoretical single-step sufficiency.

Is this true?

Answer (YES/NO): NO